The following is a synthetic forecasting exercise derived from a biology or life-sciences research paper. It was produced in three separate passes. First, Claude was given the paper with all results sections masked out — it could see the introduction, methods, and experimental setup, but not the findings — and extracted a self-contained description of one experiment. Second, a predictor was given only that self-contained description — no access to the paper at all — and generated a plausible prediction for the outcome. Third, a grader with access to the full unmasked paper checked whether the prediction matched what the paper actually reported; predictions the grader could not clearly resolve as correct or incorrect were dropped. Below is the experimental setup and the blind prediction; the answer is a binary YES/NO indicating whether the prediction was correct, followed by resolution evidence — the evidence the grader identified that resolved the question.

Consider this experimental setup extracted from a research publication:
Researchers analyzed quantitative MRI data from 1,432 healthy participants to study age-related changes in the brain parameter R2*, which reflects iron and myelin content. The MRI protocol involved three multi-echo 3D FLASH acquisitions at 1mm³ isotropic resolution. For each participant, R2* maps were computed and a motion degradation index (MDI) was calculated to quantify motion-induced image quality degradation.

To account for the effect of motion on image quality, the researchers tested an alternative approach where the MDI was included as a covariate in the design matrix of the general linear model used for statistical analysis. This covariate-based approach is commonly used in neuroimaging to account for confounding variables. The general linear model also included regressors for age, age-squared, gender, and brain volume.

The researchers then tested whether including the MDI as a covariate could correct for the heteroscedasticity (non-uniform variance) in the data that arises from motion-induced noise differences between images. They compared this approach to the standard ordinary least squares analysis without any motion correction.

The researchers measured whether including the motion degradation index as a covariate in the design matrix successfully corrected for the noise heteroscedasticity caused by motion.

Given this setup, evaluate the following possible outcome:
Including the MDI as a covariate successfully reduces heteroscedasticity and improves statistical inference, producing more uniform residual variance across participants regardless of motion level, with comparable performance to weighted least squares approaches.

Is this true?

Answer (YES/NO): NO